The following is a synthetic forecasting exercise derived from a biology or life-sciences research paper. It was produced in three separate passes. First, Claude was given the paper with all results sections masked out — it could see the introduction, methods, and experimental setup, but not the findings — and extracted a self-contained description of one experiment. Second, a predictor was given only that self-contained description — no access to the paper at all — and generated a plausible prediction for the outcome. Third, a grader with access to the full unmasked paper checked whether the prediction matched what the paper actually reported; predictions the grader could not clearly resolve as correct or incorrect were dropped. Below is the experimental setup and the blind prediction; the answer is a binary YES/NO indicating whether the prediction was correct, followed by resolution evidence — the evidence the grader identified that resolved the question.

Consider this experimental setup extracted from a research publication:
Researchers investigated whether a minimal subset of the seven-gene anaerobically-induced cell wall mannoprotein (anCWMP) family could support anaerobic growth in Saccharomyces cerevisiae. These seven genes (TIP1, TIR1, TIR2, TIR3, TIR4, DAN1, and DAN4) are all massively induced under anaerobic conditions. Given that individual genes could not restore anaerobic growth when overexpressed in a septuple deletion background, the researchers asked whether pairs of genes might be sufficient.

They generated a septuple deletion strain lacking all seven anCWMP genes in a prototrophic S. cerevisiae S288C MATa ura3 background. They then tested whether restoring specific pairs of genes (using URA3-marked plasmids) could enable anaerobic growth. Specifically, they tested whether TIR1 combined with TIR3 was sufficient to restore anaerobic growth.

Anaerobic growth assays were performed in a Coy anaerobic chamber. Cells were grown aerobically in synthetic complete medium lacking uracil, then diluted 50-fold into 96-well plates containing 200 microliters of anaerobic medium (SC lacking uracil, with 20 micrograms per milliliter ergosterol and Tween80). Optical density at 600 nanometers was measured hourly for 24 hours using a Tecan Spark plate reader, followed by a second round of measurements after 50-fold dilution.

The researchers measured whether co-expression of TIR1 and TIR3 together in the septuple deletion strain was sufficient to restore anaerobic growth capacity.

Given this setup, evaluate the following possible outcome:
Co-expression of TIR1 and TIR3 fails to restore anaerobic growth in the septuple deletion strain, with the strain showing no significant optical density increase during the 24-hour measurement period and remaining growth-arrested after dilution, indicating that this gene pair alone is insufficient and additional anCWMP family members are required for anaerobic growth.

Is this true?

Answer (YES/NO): NO